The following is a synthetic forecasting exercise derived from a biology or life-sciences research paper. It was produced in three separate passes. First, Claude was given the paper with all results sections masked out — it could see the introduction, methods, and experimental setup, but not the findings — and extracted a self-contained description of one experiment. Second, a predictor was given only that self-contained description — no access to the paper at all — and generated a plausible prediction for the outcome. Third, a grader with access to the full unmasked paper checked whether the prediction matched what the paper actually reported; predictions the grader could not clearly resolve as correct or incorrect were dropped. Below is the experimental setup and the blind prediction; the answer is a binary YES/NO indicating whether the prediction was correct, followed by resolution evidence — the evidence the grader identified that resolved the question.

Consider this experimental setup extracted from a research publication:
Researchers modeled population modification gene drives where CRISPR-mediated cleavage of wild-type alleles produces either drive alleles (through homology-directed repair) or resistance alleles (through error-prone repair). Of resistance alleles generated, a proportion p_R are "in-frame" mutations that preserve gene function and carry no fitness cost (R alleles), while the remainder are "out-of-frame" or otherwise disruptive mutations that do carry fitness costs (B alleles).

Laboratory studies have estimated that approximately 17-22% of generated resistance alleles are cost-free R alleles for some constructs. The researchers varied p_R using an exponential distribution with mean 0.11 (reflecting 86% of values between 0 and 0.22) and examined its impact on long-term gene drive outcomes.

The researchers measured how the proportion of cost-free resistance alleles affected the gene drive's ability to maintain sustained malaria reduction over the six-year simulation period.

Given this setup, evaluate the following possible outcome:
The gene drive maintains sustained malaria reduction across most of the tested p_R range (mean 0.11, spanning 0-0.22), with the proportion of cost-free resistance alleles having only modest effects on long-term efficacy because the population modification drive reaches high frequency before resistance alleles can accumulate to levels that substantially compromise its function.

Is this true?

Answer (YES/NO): NO